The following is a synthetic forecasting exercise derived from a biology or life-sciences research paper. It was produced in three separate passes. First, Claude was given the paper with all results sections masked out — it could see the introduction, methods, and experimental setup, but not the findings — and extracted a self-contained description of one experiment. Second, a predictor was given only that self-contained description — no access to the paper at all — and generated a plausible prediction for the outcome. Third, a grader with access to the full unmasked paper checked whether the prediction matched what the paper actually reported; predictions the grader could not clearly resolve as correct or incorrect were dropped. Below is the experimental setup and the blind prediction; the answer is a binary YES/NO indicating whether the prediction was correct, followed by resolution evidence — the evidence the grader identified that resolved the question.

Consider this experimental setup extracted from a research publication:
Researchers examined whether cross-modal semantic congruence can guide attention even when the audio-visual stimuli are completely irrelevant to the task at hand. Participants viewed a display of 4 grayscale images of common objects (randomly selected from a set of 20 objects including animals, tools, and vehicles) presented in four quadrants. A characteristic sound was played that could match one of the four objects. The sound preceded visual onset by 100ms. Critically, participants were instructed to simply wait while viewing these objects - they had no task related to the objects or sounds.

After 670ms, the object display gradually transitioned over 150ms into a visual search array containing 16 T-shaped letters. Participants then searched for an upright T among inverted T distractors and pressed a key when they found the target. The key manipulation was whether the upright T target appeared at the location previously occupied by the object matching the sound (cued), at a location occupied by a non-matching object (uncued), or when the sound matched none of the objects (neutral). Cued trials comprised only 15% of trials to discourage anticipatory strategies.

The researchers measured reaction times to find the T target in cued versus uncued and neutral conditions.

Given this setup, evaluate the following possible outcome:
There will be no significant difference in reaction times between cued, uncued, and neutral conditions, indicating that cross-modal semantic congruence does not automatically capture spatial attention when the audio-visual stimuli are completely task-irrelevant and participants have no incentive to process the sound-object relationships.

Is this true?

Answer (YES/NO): NO